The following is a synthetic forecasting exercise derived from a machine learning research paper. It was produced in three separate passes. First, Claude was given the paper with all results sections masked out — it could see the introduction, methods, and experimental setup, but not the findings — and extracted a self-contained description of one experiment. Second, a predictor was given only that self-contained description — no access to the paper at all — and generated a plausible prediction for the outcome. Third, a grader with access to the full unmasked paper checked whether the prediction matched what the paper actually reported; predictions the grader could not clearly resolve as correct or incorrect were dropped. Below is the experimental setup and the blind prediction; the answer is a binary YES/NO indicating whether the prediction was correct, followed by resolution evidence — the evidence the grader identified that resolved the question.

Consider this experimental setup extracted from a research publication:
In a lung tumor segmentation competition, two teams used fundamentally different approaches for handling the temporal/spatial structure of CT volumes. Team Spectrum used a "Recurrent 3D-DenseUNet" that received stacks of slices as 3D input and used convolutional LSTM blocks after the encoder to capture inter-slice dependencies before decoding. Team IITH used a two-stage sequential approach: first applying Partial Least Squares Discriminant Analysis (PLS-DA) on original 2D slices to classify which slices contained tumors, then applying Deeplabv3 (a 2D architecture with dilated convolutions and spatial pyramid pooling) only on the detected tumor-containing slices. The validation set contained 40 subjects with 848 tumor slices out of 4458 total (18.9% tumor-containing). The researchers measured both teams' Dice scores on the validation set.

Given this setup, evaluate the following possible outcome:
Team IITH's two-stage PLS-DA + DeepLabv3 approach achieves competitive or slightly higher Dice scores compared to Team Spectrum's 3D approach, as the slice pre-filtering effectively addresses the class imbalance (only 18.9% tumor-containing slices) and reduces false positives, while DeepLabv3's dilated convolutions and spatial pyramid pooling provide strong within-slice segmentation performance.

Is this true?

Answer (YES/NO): NO